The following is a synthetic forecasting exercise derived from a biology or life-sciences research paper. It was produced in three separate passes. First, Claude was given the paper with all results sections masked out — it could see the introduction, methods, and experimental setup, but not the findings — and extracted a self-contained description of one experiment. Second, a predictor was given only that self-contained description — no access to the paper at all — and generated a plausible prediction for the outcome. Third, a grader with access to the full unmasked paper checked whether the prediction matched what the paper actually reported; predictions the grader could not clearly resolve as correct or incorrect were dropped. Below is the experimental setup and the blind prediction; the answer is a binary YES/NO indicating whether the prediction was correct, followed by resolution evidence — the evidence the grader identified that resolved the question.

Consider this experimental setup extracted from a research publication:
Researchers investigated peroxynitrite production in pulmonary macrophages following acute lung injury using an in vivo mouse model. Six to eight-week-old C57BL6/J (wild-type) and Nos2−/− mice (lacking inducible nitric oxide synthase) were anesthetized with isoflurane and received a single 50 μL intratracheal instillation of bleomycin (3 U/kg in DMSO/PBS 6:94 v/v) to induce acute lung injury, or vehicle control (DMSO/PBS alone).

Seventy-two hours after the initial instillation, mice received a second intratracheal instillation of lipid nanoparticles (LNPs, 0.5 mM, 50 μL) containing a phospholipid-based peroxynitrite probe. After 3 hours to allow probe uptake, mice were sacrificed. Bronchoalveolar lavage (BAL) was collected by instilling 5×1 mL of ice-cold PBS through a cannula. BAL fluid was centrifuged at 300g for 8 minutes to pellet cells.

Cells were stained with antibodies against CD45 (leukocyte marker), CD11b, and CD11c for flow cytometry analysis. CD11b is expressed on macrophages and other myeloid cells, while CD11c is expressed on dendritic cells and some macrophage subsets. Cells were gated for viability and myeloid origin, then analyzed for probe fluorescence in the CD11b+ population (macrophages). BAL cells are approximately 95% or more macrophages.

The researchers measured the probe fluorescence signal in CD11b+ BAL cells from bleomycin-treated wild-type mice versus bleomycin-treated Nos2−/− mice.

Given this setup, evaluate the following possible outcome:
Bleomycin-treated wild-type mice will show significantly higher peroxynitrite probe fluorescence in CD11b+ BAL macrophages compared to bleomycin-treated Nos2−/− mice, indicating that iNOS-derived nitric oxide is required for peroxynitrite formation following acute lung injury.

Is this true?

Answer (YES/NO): YES